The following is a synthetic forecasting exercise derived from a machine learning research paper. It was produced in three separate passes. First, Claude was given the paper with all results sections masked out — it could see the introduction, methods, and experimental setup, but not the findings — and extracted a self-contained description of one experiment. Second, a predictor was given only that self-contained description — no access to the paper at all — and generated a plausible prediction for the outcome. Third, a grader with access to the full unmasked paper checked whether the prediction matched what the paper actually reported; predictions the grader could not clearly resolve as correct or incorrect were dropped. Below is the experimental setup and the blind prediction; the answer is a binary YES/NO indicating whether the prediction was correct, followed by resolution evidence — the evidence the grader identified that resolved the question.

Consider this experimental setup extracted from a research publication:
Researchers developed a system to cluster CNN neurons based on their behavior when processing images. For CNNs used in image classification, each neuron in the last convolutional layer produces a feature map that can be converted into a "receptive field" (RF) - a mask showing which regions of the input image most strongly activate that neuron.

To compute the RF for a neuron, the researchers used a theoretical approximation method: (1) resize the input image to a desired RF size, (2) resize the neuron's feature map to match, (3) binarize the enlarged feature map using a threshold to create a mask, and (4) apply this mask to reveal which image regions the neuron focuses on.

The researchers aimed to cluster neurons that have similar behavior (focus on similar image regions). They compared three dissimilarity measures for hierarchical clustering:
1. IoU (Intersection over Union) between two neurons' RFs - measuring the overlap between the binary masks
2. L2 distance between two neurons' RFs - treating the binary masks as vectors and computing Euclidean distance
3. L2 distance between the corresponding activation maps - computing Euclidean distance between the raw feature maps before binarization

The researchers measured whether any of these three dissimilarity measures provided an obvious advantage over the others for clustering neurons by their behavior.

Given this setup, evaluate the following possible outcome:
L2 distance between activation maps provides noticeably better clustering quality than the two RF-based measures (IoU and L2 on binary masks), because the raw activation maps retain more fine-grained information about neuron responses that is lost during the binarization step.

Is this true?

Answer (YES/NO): NO